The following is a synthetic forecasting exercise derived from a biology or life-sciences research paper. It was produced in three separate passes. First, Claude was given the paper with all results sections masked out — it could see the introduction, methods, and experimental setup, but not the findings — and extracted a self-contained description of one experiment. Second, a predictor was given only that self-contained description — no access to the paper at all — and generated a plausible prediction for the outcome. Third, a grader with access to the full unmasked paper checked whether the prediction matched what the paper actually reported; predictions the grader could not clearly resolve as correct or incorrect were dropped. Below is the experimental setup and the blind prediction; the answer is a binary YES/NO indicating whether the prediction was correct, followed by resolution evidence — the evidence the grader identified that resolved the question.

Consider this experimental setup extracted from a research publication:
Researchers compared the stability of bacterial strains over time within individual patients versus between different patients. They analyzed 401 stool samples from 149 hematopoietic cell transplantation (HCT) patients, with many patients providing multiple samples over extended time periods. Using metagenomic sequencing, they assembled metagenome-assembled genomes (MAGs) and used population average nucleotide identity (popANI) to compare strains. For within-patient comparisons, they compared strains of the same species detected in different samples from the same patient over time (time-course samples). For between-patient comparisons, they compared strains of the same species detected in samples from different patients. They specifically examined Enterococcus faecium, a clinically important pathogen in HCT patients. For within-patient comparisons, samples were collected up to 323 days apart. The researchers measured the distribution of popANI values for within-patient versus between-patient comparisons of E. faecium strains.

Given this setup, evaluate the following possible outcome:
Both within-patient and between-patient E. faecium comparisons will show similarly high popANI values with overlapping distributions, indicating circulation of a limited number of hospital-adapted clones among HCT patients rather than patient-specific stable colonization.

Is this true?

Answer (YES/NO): NO